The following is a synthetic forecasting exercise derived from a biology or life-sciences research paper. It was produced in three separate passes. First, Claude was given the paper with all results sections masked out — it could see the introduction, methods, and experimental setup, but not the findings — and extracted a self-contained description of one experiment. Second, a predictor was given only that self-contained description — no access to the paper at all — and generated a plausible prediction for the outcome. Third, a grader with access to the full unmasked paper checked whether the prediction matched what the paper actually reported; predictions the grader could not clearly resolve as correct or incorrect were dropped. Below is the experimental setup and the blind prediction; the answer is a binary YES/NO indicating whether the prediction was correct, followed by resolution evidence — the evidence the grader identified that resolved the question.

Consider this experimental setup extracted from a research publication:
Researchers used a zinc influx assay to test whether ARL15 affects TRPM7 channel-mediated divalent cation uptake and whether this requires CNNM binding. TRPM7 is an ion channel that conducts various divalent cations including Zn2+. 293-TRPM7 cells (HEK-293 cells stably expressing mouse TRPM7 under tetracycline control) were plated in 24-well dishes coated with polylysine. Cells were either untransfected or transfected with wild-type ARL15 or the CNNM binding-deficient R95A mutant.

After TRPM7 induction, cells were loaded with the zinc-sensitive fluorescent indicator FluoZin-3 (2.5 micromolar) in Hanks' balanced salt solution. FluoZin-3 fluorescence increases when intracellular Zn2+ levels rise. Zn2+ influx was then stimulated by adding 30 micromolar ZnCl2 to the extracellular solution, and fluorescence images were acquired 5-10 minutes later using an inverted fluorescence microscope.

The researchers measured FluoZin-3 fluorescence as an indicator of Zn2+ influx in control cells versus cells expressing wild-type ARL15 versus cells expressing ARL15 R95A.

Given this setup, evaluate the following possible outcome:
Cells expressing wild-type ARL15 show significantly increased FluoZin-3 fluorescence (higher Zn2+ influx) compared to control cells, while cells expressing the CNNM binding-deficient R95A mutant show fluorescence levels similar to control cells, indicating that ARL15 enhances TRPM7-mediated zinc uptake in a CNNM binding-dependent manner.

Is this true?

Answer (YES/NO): NO